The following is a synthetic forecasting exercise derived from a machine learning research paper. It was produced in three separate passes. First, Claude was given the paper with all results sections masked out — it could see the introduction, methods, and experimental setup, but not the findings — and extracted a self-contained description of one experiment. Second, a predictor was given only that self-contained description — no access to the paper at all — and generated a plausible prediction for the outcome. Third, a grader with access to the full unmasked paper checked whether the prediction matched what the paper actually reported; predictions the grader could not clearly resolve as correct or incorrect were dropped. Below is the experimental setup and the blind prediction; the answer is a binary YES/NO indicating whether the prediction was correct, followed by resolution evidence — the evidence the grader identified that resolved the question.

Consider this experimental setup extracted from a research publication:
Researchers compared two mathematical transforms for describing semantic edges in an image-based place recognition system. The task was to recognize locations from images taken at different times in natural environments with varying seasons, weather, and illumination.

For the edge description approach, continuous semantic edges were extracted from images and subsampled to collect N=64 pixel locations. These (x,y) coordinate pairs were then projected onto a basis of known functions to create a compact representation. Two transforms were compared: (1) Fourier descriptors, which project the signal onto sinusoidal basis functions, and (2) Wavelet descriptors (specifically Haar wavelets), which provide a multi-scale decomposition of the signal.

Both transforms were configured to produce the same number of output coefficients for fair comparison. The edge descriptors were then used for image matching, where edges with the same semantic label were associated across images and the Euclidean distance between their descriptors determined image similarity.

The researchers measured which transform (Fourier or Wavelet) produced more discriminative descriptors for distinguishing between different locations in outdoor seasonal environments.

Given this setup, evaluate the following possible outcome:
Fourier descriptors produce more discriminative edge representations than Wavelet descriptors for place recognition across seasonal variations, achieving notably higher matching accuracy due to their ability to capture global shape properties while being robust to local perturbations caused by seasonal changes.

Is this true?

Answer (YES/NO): NO